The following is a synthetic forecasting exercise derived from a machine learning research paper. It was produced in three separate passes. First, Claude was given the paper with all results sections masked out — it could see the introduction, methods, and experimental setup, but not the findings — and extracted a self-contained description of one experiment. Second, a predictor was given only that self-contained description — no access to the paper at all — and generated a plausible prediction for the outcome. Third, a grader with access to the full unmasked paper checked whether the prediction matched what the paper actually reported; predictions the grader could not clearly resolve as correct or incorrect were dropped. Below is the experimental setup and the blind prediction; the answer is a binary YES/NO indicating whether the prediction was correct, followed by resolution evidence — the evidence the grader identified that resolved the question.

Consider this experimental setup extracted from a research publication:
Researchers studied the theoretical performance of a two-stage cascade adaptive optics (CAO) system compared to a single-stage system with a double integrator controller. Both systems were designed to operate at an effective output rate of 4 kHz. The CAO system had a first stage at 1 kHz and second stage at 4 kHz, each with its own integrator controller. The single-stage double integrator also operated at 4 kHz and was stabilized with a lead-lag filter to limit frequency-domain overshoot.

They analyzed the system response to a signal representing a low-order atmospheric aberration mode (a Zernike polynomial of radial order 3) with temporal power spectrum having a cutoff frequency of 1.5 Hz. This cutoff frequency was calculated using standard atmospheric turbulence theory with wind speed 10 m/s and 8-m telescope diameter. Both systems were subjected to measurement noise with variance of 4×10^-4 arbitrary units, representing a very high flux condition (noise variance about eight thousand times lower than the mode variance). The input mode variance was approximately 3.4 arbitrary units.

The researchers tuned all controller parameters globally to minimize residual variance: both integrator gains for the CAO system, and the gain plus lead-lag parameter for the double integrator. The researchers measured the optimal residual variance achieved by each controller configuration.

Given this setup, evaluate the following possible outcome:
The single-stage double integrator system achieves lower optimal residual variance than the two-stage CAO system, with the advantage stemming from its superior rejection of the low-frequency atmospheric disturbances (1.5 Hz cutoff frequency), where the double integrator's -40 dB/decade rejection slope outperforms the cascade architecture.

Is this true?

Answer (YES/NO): NO